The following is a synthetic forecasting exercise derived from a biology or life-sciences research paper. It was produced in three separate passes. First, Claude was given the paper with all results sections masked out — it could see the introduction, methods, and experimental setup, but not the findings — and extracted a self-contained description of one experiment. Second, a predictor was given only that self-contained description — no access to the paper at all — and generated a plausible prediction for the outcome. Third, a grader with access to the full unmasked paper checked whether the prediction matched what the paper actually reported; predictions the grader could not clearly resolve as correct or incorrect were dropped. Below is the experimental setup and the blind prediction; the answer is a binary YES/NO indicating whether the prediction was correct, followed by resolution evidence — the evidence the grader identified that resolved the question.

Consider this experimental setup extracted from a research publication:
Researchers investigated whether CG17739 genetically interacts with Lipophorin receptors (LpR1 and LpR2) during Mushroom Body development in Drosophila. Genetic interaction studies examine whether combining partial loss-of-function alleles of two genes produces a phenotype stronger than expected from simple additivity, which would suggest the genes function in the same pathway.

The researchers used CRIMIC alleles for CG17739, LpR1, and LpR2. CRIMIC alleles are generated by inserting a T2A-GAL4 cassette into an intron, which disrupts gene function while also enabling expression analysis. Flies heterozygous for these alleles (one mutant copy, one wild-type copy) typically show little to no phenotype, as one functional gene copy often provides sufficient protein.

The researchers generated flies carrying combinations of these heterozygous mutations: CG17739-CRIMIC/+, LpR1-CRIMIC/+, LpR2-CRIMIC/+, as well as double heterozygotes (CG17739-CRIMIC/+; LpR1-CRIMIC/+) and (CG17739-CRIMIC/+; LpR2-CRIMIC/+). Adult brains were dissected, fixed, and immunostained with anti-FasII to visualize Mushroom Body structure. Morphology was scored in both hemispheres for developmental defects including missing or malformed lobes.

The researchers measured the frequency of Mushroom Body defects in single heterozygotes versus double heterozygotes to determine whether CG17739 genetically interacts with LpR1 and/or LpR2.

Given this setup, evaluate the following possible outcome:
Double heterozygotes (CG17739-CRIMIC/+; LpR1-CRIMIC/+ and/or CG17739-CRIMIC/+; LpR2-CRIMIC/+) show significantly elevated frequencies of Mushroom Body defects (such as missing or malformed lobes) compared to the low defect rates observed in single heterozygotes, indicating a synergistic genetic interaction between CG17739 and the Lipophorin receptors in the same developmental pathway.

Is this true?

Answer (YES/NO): YES